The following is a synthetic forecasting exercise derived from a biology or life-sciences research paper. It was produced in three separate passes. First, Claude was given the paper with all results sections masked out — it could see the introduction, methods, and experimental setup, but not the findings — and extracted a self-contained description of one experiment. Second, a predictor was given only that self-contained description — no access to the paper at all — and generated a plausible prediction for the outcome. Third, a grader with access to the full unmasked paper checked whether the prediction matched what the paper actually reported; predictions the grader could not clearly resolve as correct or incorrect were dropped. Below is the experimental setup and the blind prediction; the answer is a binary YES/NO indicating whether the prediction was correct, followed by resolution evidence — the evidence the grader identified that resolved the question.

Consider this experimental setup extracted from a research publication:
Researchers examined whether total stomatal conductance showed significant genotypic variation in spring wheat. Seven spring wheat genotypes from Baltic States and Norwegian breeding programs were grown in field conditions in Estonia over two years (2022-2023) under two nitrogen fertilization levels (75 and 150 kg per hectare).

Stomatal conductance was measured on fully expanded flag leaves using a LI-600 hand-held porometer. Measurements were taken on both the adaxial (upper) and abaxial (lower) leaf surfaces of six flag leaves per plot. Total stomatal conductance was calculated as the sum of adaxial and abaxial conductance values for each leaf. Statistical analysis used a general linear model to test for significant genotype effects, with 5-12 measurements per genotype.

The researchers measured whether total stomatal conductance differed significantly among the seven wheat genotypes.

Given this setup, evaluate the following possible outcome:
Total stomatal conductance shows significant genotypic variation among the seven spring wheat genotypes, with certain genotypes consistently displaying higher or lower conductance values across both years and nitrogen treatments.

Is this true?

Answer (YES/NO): NO